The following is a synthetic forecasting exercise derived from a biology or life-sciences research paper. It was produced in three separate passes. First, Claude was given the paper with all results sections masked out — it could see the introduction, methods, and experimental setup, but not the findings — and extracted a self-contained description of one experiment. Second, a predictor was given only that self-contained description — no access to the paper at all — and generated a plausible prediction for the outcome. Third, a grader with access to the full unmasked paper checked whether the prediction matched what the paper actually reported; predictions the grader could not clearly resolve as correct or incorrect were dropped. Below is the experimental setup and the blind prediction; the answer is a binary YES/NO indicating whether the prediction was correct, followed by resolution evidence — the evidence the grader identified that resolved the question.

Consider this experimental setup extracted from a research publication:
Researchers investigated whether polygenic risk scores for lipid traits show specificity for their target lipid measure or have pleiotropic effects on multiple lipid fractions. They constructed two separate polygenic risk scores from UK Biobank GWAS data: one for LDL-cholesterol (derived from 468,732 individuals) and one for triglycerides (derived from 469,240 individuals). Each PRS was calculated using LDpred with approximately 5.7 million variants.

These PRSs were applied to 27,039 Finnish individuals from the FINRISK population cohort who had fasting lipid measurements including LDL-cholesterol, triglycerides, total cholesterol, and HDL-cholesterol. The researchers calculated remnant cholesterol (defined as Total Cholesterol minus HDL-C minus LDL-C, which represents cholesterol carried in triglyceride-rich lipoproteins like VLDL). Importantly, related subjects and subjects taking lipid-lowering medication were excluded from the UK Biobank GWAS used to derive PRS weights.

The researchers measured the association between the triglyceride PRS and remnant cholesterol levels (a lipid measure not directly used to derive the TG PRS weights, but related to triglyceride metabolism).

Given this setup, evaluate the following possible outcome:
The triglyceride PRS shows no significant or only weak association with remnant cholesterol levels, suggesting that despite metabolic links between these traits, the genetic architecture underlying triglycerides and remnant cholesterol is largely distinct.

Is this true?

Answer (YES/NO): YES